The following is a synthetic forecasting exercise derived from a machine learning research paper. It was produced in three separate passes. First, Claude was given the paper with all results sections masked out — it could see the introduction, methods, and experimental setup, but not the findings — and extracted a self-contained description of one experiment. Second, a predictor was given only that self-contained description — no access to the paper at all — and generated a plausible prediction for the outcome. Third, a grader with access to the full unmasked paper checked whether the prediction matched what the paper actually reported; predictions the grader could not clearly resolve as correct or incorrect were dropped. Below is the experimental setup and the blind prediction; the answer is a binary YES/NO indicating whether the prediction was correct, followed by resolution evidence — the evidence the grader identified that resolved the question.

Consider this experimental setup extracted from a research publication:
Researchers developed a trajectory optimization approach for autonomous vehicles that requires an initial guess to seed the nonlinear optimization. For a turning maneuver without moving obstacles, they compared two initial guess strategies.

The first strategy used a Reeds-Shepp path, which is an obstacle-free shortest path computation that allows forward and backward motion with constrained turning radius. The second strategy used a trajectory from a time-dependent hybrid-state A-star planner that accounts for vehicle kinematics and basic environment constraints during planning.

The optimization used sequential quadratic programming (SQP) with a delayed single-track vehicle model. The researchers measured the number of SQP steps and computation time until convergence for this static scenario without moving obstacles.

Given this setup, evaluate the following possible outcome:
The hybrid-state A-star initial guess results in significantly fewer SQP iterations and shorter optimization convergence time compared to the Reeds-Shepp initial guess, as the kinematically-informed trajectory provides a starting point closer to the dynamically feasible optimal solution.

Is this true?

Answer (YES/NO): YES